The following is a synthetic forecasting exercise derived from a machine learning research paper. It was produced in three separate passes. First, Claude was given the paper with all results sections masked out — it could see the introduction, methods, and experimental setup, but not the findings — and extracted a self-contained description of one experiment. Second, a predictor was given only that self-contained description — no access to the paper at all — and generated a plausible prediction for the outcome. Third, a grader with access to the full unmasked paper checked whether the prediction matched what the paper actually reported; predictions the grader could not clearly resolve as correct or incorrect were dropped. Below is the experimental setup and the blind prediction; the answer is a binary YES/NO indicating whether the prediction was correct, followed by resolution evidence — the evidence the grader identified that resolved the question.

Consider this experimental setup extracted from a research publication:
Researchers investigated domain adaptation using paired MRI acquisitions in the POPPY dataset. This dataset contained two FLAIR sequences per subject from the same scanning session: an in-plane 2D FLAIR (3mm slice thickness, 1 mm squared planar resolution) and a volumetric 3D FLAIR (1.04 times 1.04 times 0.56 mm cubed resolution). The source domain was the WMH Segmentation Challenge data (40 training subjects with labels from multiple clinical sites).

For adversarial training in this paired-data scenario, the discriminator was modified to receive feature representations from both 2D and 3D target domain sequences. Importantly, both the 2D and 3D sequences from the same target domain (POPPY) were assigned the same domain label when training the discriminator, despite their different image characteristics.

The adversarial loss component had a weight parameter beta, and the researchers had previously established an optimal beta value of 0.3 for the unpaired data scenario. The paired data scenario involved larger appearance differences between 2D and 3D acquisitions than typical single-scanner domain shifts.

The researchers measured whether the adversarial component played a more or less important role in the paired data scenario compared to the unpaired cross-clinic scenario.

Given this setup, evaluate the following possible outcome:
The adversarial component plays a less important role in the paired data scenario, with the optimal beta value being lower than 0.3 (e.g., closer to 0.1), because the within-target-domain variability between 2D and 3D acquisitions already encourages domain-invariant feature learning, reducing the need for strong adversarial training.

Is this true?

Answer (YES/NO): NO